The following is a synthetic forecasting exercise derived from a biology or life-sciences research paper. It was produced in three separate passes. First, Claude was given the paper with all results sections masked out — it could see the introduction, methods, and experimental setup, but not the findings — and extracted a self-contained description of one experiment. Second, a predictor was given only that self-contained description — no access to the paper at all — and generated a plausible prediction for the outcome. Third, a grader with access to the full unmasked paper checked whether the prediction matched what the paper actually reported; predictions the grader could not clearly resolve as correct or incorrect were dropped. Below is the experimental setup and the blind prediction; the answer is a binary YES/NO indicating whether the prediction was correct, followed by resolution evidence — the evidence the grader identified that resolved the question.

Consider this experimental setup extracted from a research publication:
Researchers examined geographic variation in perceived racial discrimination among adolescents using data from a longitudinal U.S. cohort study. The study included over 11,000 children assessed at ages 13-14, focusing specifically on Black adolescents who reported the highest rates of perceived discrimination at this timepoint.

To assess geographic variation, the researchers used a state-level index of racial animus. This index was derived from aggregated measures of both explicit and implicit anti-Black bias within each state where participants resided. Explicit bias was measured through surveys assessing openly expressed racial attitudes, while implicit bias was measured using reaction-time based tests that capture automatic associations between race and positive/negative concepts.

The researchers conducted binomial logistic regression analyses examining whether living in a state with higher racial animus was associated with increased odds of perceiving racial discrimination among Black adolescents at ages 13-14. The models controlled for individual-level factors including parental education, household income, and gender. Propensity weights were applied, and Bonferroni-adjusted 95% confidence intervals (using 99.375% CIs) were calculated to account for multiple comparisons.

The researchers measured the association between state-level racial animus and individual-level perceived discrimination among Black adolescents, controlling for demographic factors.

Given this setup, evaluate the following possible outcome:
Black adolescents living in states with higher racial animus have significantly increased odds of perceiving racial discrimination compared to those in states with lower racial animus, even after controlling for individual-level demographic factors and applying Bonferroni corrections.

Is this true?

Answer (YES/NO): NO